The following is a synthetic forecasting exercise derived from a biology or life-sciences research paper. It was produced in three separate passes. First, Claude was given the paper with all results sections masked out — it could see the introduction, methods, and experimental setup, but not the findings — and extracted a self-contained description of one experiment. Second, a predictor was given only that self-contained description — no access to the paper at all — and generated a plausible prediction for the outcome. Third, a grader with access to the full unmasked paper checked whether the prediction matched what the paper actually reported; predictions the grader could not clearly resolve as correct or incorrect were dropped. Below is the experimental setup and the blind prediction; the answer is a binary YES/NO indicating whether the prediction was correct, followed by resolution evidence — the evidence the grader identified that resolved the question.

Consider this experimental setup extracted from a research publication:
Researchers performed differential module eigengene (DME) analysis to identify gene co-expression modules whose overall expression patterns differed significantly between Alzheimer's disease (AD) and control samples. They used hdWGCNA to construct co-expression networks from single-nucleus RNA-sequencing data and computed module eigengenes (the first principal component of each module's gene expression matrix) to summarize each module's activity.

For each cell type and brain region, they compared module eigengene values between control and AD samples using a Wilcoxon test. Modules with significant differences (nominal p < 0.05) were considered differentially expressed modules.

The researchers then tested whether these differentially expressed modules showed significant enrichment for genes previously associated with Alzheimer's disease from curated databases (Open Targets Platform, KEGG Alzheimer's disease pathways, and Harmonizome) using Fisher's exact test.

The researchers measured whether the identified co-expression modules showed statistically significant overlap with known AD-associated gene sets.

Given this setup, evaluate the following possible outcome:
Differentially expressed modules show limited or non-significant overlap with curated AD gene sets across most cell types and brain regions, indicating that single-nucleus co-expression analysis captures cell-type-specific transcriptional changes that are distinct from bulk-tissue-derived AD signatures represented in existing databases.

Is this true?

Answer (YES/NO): NO